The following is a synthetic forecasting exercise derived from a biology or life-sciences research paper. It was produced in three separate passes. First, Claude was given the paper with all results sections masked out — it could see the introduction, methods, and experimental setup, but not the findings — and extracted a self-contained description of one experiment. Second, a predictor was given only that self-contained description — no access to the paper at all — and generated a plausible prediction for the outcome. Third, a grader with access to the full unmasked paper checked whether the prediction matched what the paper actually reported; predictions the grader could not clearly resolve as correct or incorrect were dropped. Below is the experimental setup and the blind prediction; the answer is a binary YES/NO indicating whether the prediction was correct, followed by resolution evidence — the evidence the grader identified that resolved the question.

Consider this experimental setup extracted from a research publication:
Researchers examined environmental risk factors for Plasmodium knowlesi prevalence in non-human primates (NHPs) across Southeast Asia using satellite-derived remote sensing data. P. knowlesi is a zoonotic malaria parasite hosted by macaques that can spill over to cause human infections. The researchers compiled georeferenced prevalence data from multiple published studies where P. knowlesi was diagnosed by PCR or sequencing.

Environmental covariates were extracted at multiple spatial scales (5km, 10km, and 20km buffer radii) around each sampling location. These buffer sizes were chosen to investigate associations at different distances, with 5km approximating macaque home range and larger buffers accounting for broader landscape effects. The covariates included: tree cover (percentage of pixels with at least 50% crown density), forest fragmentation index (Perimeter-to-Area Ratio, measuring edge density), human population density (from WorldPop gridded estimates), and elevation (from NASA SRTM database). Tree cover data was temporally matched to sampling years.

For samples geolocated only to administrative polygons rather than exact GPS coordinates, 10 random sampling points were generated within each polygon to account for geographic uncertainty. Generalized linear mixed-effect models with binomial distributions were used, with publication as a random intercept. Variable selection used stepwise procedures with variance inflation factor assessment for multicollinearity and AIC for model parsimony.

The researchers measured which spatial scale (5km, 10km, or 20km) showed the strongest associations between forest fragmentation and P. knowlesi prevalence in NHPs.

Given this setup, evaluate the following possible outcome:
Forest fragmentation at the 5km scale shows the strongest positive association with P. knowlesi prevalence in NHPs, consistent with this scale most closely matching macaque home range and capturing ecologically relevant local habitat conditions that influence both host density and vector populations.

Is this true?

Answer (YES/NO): NO